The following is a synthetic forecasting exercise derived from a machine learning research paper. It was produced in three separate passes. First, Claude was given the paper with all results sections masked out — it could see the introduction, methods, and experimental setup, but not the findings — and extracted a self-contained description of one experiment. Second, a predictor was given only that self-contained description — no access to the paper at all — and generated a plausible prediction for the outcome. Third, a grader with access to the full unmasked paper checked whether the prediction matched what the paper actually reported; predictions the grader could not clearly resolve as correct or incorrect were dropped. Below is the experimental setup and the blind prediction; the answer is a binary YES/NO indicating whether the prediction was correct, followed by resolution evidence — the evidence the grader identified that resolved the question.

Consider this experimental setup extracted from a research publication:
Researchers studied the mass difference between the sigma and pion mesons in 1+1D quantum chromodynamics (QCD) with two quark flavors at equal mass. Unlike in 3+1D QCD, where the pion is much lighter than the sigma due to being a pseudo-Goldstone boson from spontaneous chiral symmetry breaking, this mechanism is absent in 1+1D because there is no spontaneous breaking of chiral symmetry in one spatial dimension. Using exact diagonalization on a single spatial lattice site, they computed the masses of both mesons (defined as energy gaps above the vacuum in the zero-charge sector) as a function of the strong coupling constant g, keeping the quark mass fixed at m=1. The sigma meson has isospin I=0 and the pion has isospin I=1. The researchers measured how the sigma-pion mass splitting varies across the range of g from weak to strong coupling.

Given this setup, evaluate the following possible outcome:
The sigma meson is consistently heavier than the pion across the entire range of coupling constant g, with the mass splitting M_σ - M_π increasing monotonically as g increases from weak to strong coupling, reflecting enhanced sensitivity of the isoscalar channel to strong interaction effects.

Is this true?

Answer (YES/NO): NO